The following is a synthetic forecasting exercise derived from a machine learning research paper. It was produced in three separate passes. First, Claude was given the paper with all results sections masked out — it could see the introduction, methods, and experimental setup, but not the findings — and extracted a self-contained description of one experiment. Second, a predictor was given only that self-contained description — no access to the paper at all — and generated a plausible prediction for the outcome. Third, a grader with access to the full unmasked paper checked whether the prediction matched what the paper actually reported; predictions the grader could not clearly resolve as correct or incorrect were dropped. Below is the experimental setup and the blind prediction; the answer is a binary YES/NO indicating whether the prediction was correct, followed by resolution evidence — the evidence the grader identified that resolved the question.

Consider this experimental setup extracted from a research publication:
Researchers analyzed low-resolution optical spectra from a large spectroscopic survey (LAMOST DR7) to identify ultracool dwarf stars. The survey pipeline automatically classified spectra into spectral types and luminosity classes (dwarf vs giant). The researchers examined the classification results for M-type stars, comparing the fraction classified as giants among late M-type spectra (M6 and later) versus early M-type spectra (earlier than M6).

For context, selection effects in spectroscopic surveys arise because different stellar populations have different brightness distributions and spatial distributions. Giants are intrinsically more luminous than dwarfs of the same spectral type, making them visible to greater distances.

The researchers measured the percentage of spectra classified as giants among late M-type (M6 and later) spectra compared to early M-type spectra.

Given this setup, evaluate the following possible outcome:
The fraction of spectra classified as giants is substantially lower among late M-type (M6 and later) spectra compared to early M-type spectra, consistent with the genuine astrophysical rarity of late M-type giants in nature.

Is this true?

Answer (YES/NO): NO